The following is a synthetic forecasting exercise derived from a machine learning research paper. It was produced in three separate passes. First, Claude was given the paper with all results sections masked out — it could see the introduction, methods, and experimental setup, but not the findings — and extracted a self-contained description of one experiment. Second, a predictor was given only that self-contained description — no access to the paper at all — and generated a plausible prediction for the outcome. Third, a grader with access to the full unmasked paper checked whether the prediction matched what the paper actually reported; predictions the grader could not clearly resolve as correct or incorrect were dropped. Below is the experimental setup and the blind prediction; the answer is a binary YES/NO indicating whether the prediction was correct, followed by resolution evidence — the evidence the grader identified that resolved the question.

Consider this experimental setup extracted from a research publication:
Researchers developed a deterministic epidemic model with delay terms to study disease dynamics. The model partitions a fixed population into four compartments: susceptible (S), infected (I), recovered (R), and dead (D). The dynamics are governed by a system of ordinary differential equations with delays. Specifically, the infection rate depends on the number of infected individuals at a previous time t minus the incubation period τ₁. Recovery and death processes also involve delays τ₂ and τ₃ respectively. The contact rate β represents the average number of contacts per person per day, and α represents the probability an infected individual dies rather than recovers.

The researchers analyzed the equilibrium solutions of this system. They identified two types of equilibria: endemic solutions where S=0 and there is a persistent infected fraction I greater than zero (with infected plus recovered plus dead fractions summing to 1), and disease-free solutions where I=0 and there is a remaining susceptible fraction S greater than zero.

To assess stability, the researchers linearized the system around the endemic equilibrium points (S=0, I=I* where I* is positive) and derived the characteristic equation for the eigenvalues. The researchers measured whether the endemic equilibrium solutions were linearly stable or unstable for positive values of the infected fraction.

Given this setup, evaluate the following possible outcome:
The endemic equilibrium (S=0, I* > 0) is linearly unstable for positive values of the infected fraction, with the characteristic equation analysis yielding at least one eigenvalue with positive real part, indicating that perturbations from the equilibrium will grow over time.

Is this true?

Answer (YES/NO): NO